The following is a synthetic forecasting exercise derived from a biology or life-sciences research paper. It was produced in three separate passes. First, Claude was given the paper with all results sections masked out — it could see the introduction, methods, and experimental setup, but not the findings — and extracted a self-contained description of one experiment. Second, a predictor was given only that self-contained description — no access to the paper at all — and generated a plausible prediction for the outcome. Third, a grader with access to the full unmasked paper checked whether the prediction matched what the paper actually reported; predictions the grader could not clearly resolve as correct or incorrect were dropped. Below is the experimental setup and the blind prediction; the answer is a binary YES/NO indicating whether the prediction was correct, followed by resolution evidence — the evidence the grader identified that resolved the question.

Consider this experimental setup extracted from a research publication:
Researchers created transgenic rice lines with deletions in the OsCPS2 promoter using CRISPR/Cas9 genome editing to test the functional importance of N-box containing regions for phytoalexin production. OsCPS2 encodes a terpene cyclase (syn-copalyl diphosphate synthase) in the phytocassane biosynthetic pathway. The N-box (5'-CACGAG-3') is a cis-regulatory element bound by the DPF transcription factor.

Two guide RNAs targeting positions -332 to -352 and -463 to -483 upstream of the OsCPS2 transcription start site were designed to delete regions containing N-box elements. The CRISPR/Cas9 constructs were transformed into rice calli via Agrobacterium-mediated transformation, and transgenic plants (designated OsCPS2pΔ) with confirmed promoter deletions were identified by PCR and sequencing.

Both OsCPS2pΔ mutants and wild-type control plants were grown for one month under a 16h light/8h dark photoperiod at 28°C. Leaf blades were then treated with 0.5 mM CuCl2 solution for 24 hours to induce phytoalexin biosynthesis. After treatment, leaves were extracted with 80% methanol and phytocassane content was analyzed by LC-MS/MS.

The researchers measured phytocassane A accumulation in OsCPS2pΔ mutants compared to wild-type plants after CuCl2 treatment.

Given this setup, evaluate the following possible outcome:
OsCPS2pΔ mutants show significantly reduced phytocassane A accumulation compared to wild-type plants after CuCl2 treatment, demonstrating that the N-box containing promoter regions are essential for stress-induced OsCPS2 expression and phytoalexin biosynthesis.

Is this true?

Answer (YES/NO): NO